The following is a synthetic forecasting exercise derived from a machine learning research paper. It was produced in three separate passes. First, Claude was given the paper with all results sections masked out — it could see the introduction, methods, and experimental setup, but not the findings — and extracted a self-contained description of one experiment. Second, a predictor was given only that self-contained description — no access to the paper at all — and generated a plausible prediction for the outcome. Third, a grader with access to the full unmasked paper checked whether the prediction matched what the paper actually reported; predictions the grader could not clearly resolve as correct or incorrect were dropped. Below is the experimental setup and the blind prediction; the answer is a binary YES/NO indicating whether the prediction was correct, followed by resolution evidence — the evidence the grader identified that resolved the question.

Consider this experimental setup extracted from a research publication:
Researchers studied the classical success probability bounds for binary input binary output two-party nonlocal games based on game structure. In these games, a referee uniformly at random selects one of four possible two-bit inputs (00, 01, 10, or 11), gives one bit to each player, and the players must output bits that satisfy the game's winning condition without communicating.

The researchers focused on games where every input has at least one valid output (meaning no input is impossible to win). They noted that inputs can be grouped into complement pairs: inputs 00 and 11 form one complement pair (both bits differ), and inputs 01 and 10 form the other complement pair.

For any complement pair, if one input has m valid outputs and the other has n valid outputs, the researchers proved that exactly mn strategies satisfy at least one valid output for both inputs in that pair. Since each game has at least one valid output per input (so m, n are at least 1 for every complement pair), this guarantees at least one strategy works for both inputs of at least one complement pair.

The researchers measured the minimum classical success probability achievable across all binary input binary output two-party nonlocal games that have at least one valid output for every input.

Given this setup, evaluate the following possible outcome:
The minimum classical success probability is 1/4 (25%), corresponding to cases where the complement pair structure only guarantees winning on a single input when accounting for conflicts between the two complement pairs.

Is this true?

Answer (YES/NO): NO